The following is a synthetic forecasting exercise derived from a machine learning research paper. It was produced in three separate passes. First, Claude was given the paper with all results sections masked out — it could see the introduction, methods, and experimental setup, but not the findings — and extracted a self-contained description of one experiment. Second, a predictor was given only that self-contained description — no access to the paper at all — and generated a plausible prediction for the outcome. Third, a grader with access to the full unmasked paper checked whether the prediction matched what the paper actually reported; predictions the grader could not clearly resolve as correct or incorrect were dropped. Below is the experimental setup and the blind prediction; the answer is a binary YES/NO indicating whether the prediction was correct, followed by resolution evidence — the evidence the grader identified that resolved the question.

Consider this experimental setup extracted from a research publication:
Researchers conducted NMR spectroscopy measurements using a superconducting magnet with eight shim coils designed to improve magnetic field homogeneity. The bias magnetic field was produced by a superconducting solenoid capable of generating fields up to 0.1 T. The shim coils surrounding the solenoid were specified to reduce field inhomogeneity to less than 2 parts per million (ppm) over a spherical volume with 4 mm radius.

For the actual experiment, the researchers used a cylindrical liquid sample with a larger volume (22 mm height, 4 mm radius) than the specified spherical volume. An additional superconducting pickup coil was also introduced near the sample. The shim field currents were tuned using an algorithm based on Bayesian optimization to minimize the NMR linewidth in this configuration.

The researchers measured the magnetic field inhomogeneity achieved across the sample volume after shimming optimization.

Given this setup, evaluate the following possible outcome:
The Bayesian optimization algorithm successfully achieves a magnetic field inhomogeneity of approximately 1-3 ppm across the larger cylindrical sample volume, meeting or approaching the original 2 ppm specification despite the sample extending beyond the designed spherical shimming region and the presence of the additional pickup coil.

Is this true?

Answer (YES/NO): NO